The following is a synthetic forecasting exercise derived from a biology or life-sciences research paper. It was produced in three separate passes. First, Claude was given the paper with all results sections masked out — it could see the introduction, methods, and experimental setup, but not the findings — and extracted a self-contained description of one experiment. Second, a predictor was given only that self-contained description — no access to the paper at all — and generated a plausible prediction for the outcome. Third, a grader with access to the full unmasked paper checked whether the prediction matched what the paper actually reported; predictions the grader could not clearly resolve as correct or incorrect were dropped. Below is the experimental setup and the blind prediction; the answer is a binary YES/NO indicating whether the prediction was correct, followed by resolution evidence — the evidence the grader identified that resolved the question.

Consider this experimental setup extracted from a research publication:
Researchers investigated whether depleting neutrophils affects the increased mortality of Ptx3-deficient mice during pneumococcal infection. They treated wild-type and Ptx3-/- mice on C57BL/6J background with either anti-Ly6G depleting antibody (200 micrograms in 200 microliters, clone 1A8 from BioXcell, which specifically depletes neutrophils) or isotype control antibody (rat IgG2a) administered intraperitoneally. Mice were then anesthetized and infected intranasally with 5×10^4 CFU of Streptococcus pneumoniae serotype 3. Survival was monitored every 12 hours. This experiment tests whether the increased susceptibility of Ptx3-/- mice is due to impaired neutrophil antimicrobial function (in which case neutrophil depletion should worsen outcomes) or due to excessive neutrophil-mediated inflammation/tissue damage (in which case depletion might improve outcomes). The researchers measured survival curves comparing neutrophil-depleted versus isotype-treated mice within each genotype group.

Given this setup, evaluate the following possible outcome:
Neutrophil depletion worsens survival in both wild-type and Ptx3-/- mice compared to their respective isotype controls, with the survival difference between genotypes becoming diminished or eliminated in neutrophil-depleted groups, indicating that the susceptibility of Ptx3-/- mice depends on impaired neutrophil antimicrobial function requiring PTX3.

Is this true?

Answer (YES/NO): NO